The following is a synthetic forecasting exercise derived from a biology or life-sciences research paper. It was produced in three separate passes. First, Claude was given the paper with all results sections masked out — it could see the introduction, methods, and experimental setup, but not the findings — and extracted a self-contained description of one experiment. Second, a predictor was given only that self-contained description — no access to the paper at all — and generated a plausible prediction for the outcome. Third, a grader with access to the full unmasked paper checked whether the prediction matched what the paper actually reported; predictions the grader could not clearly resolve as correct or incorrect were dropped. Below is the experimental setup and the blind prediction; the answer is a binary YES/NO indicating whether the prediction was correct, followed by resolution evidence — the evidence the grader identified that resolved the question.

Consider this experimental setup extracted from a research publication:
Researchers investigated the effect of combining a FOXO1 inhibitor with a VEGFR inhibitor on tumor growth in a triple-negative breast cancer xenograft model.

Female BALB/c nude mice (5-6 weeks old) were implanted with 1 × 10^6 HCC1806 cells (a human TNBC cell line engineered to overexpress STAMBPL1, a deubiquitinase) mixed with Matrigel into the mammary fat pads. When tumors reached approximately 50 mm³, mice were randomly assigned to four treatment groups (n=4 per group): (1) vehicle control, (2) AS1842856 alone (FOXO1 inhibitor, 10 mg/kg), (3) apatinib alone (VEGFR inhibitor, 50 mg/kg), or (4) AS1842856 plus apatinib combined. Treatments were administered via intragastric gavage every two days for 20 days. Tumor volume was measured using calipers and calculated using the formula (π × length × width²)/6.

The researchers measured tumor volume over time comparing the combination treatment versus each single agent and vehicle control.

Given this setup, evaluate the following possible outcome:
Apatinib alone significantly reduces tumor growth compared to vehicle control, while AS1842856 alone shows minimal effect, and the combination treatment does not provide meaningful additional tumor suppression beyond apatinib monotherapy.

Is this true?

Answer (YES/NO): NO